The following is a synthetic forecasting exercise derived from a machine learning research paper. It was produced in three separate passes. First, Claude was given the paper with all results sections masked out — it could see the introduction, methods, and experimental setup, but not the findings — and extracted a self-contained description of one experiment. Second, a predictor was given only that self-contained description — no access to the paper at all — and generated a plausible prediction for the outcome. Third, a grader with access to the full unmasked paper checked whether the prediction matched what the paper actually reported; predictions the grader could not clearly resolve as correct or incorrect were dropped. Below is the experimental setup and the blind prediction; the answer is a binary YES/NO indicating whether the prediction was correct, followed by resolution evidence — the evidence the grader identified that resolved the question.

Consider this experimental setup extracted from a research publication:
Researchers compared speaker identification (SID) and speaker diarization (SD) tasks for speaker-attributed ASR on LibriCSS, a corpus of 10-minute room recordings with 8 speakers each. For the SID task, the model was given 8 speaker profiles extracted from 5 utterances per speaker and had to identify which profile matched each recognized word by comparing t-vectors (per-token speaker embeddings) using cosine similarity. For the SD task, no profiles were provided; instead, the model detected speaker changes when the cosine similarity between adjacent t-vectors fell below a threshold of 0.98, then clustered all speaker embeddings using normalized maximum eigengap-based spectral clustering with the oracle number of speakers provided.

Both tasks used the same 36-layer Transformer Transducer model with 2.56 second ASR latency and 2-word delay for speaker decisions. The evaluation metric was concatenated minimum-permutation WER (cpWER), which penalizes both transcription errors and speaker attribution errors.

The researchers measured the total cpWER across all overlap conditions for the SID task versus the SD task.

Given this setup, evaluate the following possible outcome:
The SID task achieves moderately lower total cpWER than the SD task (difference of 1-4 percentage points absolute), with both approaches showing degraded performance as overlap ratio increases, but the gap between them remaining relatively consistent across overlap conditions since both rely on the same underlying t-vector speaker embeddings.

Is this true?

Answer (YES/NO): NO